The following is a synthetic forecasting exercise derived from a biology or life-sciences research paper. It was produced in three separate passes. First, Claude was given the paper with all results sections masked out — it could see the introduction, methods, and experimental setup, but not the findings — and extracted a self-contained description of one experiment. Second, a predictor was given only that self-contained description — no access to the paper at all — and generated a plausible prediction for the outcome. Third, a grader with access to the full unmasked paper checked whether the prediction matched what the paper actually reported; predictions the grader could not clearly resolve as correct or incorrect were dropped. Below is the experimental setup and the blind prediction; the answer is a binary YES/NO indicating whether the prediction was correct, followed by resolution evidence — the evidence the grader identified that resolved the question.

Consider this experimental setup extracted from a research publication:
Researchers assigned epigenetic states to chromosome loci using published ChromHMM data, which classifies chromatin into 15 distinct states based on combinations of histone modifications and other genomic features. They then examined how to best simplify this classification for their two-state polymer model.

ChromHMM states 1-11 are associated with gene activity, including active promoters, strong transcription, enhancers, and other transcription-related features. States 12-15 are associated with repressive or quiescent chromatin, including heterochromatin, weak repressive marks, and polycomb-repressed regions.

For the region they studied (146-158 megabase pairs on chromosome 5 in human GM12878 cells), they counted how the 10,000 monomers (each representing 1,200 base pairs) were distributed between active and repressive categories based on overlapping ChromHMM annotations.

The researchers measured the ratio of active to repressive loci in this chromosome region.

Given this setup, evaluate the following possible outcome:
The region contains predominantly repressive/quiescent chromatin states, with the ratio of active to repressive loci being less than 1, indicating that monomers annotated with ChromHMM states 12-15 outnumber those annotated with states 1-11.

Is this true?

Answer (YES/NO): YES